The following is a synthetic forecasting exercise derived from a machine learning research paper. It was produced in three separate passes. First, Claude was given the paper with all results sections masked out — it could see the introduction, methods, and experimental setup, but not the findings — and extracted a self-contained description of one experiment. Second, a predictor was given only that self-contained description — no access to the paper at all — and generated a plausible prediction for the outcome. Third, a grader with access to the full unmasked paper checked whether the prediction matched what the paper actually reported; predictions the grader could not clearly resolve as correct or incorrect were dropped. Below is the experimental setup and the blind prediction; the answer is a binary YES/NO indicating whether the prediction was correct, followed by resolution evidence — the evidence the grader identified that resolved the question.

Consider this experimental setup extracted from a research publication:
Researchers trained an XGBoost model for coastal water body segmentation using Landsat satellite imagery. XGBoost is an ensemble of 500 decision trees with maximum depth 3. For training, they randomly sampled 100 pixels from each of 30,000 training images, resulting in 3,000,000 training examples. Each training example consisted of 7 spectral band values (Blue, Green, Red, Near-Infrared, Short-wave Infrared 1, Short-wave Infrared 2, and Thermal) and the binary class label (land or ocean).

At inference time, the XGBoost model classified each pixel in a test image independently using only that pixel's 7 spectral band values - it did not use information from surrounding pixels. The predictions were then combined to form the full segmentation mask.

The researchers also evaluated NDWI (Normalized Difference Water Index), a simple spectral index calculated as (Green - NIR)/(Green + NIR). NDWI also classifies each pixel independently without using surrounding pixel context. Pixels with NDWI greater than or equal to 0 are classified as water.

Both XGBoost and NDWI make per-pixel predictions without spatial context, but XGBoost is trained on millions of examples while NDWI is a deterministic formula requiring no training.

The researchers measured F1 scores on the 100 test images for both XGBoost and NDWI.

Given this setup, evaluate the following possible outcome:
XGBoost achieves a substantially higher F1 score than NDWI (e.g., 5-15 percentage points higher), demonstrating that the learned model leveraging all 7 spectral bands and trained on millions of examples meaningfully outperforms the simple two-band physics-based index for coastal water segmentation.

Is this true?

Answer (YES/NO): NO